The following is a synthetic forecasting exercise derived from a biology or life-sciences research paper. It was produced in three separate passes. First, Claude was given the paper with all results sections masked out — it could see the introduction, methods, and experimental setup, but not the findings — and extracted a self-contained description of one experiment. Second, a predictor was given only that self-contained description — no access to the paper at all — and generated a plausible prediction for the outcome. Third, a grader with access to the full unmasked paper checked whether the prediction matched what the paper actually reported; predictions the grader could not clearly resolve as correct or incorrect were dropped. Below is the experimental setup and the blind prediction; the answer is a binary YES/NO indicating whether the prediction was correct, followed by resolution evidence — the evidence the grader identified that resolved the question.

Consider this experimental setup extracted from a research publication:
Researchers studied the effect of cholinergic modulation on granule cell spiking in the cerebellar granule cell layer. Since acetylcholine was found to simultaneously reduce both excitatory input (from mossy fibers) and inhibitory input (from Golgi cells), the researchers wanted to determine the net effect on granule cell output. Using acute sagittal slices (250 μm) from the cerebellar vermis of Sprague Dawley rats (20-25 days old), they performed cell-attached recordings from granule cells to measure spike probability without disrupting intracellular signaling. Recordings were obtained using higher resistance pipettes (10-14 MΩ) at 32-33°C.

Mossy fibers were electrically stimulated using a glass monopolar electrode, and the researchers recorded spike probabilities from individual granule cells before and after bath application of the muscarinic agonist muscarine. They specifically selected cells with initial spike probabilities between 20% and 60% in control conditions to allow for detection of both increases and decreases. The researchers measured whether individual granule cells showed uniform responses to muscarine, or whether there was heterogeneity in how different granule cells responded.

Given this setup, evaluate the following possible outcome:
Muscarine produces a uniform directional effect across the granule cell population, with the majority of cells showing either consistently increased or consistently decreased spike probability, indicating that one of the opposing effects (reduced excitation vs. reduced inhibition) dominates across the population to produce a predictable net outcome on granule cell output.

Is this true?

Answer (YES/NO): NO